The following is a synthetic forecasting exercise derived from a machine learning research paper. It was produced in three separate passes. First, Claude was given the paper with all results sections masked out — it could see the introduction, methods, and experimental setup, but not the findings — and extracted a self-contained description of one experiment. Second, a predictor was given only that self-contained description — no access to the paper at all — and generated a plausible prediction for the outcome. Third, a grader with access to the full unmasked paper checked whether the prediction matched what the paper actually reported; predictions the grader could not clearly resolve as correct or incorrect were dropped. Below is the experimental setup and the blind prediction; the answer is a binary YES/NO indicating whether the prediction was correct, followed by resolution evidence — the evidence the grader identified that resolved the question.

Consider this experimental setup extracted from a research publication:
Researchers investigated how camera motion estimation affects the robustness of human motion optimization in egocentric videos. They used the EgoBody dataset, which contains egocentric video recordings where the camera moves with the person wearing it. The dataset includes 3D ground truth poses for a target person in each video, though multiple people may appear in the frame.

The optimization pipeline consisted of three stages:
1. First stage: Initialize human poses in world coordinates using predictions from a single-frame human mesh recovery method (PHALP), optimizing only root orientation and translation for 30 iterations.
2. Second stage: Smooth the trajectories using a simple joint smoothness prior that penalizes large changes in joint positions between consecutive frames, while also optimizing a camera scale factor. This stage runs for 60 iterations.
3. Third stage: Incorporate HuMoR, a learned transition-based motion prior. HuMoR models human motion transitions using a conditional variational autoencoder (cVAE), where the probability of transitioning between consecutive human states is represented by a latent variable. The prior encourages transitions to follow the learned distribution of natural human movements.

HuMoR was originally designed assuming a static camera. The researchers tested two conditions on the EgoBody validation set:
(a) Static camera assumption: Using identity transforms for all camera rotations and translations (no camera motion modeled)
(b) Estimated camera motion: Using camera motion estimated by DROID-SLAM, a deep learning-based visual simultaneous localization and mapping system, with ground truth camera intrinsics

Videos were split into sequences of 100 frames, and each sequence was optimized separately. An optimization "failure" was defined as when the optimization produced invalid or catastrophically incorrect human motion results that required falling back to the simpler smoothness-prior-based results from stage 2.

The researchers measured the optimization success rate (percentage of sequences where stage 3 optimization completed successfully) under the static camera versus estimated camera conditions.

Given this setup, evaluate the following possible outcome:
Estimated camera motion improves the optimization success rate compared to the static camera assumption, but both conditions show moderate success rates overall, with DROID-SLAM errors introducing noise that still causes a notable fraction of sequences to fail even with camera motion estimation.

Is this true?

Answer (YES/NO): NO